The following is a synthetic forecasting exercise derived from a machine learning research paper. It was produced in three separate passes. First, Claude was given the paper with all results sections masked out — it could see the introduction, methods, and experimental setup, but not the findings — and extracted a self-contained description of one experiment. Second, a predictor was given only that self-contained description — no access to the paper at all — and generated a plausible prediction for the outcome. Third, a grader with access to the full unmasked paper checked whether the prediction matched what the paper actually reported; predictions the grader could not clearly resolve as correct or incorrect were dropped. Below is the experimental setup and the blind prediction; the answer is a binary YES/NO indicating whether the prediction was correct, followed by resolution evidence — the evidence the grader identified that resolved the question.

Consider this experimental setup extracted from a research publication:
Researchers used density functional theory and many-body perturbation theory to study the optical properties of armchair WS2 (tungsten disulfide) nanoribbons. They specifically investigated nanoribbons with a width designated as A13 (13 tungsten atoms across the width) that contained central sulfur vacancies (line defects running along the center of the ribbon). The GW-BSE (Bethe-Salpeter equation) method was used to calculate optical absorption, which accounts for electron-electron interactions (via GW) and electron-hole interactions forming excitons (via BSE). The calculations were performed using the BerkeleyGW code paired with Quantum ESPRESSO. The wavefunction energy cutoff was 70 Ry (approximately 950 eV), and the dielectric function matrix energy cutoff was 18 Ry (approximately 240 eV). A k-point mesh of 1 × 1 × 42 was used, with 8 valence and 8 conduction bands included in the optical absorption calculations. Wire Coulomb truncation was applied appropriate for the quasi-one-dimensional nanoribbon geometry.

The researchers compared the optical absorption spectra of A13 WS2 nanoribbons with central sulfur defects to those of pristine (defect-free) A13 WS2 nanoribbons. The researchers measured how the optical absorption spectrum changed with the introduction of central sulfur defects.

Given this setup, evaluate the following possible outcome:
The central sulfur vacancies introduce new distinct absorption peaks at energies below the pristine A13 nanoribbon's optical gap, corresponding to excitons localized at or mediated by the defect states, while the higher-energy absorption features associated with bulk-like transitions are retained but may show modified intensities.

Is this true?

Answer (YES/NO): NO